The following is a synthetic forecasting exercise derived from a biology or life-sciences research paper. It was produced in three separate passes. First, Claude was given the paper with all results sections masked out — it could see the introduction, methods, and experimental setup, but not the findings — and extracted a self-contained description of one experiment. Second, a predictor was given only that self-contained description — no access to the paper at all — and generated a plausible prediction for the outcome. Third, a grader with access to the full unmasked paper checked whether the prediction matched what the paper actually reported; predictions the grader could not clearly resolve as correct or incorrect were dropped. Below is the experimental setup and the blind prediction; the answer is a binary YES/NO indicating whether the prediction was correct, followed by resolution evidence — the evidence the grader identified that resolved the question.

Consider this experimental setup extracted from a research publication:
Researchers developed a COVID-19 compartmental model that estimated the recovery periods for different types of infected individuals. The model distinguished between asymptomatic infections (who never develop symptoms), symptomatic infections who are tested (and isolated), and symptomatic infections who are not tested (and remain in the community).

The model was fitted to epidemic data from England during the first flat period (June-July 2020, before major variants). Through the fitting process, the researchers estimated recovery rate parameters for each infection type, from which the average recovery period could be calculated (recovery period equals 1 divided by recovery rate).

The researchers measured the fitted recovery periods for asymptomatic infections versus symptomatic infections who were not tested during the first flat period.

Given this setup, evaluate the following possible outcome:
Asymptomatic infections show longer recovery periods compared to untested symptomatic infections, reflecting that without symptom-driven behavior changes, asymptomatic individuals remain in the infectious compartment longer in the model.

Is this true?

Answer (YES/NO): NO